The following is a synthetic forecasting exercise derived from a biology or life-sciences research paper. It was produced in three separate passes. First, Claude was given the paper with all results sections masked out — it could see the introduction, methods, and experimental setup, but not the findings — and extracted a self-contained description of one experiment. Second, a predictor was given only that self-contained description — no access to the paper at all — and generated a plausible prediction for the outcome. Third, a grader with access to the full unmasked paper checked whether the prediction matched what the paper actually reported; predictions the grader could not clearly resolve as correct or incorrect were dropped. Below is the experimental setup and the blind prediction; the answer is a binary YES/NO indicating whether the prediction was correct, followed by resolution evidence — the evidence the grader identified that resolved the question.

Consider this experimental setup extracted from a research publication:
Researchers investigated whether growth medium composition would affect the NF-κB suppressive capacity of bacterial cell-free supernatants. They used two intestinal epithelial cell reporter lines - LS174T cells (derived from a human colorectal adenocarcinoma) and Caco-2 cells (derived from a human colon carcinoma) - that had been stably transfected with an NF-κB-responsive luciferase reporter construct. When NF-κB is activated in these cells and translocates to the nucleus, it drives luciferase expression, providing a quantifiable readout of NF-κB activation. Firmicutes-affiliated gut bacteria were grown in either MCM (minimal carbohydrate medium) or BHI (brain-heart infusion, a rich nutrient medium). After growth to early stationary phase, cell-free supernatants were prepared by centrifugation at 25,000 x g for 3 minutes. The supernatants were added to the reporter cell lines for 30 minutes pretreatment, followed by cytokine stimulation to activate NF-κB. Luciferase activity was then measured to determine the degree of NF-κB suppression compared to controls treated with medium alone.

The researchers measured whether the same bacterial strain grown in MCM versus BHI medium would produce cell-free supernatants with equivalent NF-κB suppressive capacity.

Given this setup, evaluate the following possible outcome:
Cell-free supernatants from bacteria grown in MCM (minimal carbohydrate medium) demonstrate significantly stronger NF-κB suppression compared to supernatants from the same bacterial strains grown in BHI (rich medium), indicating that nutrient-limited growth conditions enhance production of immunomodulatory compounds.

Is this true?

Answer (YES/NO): NO